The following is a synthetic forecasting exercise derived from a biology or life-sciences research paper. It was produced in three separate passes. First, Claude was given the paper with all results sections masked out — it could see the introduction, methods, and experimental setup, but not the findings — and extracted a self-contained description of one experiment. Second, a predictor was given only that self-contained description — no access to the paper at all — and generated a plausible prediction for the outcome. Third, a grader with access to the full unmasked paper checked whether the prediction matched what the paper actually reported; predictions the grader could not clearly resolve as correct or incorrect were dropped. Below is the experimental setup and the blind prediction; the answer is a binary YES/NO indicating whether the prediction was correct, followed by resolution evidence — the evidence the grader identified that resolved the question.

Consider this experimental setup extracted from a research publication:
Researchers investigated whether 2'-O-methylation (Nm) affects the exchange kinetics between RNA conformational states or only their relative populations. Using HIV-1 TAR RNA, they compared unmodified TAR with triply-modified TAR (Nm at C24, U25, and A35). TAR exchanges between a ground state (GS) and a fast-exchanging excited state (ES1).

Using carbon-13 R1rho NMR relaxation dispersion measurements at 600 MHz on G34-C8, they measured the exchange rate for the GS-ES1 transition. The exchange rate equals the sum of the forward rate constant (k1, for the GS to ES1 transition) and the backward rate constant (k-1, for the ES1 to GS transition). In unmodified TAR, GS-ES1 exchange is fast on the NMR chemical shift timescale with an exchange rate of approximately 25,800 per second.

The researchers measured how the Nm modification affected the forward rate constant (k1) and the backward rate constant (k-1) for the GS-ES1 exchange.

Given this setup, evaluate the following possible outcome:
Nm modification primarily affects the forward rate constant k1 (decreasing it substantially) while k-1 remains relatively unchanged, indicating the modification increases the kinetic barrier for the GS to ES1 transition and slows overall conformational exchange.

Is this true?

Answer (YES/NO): NO